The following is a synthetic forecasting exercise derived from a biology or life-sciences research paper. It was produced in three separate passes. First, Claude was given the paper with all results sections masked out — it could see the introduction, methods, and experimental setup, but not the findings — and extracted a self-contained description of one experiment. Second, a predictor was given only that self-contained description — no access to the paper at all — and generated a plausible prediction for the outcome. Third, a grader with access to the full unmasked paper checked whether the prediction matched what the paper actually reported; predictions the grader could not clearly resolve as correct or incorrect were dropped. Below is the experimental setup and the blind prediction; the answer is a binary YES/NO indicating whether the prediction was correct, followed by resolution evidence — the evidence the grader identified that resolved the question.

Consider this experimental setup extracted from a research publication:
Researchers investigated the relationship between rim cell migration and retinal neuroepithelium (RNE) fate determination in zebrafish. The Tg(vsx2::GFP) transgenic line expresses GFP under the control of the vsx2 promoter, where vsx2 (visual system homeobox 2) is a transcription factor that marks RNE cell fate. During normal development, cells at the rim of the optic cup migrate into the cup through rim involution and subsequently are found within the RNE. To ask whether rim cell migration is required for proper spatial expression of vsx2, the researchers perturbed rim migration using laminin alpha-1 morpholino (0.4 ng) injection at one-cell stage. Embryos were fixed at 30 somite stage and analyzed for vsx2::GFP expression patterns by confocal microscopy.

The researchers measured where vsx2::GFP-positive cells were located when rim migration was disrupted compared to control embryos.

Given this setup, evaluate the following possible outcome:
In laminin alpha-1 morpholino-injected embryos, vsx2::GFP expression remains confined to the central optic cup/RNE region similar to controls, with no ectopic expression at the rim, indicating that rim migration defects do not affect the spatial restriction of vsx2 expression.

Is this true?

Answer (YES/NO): NO